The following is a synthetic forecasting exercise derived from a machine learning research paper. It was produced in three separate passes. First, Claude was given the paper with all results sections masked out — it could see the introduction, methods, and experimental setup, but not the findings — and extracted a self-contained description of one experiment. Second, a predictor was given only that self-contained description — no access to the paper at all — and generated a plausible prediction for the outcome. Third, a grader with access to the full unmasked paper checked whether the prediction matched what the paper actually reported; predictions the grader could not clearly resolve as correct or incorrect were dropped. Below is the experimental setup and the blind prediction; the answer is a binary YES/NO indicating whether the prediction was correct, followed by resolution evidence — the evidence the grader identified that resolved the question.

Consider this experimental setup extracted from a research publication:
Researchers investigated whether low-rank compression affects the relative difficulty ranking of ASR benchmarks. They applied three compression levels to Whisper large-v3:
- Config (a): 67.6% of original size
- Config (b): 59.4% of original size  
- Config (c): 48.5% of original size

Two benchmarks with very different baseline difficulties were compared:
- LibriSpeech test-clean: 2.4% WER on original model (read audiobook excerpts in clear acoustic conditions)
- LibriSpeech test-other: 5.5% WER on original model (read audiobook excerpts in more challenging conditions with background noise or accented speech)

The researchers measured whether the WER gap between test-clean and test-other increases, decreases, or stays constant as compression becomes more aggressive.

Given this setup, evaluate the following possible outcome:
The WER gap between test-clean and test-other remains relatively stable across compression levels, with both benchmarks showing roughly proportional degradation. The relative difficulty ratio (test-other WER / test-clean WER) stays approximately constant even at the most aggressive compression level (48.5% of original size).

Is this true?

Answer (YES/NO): NO